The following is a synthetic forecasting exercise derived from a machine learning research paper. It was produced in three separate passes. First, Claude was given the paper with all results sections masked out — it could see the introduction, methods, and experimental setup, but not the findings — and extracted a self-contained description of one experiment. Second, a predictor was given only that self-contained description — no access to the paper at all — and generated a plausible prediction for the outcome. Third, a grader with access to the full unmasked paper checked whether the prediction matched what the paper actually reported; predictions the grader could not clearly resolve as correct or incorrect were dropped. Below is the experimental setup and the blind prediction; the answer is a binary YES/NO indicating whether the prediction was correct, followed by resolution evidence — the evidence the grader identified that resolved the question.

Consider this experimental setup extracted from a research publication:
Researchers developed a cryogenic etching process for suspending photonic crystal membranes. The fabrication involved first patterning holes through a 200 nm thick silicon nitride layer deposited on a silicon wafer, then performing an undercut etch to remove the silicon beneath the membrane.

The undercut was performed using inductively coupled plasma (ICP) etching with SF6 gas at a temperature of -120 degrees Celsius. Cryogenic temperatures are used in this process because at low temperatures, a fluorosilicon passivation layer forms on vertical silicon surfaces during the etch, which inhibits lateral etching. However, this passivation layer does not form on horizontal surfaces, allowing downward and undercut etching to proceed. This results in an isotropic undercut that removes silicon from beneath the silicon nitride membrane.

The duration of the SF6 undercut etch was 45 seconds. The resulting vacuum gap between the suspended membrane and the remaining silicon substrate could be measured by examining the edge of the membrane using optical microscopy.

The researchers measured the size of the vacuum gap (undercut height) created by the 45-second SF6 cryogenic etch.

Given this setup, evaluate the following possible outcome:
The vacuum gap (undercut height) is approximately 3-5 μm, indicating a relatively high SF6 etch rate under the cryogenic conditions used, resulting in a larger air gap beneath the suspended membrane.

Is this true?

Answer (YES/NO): YES